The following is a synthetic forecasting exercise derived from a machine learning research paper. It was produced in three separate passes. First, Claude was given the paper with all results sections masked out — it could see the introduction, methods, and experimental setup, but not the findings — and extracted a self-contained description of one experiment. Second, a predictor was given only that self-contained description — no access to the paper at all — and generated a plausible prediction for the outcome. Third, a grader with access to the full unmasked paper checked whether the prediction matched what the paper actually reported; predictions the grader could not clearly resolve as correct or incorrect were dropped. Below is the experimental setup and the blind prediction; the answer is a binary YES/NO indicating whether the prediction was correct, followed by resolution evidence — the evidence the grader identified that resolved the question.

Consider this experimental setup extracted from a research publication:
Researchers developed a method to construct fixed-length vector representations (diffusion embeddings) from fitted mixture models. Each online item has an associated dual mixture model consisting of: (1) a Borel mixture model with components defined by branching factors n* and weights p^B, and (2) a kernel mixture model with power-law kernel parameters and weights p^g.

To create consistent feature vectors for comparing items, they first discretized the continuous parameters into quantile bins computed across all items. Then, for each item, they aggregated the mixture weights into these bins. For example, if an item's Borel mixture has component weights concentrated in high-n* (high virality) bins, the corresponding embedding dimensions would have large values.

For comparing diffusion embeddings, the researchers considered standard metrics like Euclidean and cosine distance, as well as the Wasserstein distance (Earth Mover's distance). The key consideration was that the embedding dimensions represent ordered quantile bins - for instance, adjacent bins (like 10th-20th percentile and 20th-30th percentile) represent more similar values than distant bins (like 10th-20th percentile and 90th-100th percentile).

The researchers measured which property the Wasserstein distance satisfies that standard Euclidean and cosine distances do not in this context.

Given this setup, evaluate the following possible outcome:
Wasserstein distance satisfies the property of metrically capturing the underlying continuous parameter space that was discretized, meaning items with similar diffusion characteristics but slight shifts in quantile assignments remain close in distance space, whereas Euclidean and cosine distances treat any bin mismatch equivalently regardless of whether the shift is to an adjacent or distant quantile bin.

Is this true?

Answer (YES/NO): YES